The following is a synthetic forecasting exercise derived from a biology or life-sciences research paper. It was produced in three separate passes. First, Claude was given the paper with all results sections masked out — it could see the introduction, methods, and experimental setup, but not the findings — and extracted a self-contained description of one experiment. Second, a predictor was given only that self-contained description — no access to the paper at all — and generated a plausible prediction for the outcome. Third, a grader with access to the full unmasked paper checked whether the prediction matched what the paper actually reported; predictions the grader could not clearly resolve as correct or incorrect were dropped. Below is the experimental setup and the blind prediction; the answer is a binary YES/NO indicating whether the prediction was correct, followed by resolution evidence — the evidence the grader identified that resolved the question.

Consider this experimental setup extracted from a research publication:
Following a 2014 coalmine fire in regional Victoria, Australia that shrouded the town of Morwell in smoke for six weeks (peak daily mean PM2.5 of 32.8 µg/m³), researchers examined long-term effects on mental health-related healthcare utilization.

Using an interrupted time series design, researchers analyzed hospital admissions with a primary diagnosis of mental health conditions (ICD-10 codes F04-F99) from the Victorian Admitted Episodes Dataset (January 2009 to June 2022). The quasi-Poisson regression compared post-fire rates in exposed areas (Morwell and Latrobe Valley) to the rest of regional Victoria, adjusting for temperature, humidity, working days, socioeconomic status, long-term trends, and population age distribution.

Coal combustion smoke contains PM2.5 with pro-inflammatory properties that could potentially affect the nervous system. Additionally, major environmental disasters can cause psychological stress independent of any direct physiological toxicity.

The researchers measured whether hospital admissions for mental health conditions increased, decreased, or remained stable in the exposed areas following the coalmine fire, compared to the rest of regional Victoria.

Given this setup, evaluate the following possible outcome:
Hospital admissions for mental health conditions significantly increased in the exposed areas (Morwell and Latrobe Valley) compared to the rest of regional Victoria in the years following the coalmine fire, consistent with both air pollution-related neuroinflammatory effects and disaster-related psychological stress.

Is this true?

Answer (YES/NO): YES